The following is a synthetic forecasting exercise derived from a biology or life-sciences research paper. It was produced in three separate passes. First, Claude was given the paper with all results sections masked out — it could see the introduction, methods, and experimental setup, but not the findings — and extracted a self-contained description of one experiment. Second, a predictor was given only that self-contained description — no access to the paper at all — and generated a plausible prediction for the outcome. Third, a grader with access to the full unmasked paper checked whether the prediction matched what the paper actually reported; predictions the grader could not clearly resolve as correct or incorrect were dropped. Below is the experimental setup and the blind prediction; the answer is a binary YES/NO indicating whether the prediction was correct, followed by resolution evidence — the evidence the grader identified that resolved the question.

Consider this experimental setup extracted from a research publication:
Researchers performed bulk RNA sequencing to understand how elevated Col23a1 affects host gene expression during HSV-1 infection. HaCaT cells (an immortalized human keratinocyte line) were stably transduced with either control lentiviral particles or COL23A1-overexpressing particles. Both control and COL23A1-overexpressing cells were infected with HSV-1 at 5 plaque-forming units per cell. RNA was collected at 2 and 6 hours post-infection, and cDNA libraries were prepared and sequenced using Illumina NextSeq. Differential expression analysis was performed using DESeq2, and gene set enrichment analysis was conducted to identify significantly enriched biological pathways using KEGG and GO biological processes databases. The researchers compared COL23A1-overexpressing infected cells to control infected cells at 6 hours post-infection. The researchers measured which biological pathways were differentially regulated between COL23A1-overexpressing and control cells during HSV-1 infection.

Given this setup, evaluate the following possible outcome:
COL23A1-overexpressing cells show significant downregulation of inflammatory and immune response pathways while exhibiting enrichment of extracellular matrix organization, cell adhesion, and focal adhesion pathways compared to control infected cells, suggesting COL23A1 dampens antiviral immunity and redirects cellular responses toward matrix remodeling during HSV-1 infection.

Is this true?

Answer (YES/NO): NO